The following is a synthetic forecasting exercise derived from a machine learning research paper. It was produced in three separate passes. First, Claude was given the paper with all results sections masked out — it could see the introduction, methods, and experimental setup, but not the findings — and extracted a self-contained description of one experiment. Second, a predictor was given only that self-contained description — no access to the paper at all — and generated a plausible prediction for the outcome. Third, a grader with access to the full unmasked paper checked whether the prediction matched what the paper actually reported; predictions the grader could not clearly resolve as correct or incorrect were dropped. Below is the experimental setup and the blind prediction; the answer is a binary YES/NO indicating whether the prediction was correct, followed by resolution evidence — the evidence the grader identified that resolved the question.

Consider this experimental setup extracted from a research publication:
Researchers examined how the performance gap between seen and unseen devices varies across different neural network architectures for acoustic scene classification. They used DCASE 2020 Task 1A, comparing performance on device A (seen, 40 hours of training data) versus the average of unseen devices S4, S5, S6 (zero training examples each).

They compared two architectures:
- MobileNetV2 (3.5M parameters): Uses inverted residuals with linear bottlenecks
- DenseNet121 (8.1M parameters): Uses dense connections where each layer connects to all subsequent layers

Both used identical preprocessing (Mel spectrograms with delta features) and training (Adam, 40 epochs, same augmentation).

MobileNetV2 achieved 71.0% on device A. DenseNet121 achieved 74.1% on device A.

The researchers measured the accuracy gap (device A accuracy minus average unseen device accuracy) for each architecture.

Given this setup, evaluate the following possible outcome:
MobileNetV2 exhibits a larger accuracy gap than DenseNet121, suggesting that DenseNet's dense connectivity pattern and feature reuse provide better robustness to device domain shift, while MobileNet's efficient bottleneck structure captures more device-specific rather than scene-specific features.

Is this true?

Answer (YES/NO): YES